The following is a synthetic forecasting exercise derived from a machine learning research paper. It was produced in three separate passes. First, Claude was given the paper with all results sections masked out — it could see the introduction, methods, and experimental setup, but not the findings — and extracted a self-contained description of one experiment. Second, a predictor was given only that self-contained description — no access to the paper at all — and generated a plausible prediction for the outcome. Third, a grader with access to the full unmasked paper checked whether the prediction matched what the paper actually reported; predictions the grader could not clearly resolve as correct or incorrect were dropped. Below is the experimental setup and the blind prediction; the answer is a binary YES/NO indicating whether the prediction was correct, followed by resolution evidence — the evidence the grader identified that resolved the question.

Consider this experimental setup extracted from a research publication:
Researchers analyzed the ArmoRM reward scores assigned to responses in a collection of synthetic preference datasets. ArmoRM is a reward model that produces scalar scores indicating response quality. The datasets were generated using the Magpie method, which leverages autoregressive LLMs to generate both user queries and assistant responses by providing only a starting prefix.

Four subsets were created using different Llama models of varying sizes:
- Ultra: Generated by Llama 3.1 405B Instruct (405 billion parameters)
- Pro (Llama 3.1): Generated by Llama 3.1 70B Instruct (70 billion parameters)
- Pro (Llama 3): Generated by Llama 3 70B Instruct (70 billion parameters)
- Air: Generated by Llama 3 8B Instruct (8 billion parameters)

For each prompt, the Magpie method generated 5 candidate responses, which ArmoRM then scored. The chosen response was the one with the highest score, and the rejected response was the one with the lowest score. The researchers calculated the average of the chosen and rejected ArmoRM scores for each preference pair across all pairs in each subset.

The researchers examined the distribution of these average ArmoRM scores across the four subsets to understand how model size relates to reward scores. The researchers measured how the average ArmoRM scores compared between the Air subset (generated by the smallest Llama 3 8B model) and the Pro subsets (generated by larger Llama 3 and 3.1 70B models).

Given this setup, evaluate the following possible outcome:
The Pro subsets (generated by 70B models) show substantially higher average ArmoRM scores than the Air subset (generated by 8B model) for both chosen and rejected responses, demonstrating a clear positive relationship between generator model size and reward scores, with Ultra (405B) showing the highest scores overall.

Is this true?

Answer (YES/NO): NO